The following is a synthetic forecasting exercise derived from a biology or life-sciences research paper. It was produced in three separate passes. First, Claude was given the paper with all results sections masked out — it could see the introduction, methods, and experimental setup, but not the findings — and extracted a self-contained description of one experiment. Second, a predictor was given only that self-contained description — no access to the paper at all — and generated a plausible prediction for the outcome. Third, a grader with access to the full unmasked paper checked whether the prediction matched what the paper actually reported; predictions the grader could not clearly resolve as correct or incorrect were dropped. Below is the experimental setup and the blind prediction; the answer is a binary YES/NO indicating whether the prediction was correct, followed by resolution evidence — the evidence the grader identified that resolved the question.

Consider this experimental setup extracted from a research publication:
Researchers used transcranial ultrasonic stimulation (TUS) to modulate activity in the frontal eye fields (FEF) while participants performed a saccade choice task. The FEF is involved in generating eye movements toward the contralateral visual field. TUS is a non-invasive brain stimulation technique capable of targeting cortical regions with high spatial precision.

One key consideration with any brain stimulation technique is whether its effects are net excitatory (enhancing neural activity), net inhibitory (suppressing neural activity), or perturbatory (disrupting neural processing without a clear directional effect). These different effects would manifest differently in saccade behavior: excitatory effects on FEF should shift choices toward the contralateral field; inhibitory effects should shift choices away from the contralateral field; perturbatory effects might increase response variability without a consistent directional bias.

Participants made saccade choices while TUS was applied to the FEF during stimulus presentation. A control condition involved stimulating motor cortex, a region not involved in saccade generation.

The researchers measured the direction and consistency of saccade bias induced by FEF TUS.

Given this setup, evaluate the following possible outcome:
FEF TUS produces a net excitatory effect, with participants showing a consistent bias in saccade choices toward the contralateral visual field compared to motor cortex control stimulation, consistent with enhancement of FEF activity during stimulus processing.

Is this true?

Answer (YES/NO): YES